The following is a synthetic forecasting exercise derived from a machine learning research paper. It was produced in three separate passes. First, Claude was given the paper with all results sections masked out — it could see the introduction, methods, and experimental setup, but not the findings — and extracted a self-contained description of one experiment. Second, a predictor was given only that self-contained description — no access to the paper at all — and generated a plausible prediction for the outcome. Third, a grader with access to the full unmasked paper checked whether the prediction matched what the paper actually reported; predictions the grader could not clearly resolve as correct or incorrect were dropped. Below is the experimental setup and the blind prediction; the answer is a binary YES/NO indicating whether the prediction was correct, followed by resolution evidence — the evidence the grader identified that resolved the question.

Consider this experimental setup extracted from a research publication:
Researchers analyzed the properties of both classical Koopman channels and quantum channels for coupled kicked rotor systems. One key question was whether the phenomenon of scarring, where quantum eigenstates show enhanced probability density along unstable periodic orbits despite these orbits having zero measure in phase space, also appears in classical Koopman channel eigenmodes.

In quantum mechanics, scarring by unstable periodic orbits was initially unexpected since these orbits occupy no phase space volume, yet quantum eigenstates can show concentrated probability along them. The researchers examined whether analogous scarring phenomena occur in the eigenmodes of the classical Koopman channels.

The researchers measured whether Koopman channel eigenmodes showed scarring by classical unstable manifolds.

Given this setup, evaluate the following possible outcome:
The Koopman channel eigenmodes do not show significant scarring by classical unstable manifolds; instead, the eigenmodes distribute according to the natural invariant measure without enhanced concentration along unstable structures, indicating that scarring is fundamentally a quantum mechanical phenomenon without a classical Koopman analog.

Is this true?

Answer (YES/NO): NO